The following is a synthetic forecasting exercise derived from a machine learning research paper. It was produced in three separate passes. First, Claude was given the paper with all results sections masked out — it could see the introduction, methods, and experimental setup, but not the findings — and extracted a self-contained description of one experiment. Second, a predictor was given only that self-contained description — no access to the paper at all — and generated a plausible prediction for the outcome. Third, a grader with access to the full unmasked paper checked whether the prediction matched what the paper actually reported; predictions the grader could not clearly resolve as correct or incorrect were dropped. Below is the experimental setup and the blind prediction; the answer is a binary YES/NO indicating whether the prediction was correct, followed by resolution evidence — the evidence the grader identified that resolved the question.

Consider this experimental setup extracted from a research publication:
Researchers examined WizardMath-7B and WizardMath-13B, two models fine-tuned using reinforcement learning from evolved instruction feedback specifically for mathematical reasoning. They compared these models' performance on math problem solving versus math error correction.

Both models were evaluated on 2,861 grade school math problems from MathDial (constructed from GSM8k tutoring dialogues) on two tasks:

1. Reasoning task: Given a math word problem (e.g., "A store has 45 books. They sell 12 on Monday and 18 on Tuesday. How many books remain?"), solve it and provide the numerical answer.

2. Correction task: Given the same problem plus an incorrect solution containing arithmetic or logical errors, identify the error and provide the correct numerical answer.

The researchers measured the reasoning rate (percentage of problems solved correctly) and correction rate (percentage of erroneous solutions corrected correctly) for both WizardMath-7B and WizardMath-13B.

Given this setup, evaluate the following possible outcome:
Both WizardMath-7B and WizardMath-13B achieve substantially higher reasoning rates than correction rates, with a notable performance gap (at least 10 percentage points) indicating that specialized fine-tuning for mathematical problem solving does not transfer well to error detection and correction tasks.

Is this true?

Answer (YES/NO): YES